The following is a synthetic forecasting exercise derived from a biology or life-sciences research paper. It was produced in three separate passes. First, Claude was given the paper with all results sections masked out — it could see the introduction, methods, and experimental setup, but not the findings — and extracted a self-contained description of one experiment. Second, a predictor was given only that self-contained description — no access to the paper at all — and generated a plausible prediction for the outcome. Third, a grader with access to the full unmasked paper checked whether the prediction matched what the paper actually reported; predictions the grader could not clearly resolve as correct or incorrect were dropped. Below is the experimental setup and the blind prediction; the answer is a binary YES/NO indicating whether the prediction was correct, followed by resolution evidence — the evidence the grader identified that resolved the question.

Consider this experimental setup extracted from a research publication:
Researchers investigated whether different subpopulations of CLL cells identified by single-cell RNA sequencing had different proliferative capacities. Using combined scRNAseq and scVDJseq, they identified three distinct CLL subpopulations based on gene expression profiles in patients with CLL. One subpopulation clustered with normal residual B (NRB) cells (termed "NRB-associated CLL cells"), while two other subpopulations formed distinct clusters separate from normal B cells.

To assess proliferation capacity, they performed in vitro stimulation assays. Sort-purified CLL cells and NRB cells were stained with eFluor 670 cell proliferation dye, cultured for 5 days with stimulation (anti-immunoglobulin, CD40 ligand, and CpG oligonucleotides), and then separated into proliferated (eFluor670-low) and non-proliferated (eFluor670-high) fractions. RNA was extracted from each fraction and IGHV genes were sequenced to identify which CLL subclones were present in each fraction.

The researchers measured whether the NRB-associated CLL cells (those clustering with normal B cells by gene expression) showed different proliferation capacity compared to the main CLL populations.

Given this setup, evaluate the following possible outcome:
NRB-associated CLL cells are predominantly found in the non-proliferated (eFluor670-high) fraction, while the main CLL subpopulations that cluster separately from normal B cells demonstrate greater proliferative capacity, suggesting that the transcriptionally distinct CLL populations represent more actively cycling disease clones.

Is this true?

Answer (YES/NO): NO